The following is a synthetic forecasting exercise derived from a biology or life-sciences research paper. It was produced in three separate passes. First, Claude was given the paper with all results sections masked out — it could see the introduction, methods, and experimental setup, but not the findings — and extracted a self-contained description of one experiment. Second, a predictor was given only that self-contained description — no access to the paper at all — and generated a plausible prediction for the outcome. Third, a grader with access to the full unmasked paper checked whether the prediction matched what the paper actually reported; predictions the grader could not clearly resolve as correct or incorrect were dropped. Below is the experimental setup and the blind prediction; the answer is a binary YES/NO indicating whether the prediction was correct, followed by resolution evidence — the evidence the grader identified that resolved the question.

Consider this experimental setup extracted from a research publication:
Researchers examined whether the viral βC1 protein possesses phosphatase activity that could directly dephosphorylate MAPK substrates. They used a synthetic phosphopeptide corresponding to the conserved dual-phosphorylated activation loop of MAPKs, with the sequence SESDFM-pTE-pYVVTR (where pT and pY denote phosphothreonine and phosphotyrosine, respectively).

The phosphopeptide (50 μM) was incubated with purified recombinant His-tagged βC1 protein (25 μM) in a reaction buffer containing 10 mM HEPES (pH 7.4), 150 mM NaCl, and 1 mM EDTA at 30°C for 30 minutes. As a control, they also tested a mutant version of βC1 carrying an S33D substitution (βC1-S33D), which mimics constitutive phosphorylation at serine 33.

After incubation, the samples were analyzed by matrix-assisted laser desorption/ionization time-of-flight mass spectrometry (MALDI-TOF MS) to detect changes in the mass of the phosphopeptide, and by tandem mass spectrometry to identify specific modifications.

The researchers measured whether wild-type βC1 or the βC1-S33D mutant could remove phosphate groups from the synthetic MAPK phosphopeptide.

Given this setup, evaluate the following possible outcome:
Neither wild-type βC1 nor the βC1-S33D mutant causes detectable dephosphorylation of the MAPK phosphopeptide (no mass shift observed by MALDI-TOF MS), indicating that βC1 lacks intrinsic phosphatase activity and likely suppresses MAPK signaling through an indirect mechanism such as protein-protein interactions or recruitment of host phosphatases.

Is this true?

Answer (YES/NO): NO